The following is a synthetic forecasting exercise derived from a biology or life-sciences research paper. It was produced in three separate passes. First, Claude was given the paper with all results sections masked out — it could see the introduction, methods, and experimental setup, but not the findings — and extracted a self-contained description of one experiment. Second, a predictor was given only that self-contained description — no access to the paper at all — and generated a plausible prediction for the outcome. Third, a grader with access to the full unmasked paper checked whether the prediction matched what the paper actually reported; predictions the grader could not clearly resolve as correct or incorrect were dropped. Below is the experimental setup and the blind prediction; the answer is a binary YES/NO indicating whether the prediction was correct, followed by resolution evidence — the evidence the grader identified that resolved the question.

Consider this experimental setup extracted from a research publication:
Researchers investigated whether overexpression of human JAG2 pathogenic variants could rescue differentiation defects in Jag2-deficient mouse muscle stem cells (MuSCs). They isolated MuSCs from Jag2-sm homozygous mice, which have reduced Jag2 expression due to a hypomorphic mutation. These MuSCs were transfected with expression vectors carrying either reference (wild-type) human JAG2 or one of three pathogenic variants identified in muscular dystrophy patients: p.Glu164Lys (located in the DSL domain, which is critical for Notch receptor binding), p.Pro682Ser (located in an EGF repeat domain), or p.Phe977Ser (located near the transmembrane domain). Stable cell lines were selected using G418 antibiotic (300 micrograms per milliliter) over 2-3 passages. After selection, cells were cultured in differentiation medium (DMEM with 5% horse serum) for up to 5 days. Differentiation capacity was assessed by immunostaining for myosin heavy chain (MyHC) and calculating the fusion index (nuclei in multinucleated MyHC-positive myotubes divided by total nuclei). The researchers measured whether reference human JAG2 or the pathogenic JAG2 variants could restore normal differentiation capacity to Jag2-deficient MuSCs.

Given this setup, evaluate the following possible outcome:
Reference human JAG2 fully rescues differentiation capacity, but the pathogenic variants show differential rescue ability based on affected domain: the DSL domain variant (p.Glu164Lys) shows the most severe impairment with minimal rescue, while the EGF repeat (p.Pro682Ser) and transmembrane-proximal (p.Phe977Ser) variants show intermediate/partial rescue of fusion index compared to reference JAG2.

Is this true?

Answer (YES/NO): NO